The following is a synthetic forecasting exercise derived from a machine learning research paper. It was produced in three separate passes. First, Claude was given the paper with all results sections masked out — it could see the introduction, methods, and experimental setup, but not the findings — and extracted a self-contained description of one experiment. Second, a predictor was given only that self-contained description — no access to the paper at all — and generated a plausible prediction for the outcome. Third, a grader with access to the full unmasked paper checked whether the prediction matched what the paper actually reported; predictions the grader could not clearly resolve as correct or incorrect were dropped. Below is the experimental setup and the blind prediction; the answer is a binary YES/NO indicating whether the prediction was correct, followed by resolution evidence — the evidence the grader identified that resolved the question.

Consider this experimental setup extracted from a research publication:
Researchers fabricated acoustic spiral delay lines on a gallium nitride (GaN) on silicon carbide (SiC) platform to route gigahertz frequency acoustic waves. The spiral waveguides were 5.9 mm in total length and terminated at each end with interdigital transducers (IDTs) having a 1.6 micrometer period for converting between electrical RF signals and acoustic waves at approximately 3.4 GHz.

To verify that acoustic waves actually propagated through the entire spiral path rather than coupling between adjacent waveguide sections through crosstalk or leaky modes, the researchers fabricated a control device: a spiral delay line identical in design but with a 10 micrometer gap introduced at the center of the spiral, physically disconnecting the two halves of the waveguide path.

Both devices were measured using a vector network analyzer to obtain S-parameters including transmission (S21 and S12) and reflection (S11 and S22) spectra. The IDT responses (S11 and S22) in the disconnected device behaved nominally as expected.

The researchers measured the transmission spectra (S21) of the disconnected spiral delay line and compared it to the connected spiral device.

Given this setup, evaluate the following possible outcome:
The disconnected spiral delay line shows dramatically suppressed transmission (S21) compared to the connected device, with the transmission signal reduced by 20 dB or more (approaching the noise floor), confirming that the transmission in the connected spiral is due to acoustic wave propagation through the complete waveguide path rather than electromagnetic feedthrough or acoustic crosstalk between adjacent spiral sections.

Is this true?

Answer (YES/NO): NO